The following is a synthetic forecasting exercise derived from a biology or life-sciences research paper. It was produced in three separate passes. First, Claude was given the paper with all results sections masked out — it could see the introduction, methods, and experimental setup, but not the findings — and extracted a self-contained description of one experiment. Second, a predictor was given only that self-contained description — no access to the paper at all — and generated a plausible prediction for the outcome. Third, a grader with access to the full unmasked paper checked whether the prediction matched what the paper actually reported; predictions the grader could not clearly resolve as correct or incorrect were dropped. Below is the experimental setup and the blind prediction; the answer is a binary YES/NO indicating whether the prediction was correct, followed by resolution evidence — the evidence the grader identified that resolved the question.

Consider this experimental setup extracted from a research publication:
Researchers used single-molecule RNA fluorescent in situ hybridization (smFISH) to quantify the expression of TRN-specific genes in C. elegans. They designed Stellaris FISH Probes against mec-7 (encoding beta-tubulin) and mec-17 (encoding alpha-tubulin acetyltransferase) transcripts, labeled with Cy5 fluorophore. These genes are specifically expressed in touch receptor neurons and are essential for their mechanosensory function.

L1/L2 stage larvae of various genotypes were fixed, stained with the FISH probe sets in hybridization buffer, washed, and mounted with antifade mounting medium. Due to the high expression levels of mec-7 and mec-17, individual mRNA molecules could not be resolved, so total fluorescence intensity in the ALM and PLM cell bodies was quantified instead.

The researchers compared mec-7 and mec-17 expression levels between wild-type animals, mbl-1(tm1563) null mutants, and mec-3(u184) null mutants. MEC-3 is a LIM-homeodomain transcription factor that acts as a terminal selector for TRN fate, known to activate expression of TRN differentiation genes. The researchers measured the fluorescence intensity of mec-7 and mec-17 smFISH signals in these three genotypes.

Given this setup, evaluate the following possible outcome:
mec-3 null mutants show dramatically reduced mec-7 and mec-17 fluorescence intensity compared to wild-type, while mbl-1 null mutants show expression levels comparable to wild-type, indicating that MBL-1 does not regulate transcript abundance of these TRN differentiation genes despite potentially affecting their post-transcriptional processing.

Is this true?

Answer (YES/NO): NO